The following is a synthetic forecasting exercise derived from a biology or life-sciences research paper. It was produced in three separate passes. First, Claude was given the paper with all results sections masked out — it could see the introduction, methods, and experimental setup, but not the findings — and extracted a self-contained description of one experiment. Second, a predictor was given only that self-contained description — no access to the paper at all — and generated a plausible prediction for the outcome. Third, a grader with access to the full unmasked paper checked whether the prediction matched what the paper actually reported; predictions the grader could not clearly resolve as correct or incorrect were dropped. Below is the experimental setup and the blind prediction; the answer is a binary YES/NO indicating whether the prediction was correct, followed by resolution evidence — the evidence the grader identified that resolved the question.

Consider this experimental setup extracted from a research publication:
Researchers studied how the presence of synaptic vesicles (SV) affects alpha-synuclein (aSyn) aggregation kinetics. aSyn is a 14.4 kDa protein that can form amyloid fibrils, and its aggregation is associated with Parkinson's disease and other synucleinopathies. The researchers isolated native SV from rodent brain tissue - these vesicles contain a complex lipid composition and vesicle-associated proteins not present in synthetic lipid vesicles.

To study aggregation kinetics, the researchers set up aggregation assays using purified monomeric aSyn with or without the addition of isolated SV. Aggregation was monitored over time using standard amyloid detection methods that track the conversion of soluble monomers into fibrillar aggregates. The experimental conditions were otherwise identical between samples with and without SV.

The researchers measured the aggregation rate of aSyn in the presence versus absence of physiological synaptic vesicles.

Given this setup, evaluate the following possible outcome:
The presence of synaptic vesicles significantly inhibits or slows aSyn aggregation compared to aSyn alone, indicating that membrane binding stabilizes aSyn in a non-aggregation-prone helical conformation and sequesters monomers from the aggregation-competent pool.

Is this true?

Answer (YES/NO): NO